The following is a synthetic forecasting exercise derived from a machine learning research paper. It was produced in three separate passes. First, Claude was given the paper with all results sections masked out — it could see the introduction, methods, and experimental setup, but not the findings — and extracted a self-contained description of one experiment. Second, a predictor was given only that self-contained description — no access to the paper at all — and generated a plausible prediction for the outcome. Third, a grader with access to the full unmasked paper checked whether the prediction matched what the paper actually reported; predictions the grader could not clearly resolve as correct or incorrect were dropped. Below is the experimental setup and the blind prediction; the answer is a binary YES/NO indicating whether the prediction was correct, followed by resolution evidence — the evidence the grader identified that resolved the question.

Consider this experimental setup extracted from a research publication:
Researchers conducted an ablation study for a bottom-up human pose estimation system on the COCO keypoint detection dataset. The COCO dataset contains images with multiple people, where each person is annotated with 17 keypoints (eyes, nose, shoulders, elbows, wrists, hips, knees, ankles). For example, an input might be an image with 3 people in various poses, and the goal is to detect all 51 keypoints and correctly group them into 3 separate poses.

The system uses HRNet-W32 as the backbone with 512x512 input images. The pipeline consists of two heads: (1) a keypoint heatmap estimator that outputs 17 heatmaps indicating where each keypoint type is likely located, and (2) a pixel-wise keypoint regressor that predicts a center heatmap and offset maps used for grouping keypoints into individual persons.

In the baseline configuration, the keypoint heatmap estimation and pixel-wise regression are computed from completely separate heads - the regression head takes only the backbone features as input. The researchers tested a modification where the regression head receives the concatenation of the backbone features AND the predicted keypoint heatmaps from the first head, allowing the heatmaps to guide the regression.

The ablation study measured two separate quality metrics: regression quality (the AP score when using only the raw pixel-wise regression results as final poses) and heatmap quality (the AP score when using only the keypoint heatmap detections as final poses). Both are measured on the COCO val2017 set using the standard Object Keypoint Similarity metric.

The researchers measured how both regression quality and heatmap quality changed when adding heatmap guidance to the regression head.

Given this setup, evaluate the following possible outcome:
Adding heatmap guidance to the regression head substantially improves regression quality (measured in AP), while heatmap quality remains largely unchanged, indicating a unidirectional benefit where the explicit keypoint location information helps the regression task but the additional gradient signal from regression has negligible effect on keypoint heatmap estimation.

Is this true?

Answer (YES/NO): NO